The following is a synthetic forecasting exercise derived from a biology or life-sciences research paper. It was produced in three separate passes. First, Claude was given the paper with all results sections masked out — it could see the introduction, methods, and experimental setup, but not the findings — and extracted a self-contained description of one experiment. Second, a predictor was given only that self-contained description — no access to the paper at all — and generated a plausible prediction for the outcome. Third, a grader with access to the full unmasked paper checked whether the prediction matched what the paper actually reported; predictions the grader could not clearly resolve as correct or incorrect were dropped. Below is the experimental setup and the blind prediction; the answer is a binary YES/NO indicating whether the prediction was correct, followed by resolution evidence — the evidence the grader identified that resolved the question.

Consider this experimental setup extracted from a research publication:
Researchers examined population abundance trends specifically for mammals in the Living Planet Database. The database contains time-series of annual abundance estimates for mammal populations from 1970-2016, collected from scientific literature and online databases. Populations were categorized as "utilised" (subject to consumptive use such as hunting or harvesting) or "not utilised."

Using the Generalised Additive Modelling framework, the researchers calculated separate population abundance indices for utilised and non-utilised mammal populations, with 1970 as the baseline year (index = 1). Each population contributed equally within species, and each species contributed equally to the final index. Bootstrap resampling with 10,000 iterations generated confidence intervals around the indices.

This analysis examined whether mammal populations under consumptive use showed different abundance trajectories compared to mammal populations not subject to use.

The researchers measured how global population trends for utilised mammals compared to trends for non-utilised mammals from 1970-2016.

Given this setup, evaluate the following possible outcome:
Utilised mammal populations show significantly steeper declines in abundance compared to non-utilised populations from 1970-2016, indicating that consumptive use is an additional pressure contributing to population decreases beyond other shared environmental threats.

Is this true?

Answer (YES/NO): YES